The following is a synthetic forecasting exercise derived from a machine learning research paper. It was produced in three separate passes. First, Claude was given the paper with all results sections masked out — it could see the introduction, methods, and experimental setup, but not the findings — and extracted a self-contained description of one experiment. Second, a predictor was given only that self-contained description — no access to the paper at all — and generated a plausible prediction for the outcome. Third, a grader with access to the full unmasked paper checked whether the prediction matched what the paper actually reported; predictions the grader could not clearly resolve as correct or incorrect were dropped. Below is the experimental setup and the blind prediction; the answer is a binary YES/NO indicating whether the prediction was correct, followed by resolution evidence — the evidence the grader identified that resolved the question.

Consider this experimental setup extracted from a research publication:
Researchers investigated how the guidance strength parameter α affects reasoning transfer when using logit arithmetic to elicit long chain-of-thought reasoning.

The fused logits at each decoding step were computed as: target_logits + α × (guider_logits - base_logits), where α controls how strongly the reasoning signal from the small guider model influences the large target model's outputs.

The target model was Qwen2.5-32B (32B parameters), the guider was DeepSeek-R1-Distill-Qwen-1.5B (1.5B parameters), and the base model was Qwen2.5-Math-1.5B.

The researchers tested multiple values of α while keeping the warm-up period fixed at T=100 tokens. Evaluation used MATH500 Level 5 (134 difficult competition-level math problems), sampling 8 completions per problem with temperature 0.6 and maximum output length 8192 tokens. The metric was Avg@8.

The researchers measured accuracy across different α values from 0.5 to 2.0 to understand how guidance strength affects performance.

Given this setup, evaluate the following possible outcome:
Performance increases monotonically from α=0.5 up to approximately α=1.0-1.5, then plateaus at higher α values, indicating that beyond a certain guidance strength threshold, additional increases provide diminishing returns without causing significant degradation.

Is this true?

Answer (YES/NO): NO